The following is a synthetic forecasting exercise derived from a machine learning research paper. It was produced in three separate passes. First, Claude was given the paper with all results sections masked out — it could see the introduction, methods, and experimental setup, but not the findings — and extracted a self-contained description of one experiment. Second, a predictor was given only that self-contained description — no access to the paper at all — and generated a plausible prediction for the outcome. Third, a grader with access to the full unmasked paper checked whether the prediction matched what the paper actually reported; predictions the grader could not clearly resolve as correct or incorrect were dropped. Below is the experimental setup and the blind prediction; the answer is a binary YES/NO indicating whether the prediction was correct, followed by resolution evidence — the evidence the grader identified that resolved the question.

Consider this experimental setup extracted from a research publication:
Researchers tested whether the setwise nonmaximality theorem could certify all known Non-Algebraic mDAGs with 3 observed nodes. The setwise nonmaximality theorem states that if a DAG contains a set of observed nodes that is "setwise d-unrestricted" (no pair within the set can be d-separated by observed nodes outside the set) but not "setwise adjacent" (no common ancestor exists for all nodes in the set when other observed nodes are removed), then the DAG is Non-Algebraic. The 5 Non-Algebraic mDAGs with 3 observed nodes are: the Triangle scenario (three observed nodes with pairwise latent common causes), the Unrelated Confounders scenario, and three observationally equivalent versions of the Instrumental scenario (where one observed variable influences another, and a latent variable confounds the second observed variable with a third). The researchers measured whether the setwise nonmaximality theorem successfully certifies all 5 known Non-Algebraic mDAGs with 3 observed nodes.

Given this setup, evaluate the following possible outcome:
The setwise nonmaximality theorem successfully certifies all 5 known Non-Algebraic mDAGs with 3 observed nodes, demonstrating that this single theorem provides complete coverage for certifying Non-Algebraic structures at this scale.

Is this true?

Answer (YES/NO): YES